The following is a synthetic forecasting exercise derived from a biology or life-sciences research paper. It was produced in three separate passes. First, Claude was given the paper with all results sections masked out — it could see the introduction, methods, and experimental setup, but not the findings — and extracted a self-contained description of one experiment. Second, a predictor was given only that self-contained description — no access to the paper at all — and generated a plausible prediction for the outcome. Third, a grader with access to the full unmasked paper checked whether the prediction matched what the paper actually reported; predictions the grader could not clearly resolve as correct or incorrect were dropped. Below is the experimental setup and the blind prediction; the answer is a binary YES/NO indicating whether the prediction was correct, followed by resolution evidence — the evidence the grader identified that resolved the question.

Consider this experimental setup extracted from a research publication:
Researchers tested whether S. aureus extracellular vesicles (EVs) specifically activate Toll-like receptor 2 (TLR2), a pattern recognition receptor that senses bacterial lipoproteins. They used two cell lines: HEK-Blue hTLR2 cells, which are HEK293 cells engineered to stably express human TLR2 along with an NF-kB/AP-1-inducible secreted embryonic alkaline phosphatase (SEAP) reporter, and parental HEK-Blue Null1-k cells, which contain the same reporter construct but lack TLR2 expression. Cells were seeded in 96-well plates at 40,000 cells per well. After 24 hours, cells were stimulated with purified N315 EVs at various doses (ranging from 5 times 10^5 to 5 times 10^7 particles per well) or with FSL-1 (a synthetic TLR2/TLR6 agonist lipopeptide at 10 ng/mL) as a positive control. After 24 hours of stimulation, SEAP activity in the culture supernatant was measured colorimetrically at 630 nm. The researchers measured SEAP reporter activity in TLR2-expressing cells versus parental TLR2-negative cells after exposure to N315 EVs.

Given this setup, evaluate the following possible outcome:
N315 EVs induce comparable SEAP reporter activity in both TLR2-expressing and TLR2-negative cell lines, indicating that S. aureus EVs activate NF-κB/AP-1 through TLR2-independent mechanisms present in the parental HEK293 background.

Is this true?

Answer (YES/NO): NO